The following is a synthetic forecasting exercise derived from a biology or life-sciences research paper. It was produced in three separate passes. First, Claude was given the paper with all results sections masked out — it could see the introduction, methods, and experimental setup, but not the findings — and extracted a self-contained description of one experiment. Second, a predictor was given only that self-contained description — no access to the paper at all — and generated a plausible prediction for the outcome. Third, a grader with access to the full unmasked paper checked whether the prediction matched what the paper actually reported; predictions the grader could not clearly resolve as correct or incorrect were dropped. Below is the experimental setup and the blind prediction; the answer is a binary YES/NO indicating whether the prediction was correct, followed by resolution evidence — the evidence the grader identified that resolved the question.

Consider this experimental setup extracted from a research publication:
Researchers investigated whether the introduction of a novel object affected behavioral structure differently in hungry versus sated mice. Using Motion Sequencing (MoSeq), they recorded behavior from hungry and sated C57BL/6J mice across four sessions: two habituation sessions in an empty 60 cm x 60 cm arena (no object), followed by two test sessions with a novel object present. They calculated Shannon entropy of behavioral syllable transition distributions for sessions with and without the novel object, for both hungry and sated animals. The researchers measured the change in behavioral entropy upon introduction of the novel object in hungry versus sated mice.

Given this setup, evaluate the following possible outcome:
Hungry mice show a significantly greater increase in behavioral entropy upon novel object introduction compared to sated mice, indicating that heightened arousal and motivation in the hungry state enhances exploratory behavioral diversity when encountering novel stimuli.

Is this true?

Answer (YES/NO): NO